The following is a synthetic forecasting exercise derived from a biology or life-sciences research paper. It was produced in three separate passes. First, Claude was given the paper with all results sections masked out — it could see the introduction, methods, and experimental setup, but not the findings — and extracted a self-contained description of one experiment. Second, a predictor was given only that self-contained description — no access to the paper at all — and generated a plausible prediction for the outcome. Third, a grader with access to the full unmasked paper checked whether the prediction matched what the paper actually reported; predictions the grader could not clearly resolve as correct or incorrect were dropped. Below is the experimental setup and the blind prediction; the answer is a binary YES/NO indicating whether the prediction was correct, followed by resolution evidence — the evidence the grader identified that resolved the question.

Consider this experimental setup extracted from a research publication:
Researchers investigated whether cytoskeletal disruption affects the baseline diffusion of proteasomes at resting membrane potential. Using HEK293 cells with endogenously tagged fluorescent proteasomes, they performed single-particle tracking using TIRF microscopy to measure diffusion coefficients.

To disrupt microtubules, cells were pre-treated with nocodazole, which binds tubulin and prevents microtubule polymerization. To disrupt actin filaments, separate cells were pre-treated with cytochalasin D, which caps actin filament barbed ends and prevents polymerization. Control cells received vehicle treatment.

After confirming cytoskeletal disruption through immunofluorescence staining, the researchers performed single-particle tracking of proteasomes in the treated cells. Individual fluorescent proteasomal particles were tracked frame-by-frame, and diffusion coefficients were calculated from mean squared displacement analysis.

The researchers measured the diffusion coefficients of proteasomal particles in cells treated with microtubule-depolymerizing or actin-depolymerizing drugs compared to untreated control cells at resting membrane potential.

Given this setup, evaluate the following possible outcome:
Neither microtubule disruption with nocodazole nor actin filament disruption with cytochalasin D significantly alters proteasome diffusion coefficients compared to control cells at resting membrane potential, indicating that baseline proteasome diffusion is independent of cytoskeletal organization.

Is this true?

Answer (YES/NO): YES